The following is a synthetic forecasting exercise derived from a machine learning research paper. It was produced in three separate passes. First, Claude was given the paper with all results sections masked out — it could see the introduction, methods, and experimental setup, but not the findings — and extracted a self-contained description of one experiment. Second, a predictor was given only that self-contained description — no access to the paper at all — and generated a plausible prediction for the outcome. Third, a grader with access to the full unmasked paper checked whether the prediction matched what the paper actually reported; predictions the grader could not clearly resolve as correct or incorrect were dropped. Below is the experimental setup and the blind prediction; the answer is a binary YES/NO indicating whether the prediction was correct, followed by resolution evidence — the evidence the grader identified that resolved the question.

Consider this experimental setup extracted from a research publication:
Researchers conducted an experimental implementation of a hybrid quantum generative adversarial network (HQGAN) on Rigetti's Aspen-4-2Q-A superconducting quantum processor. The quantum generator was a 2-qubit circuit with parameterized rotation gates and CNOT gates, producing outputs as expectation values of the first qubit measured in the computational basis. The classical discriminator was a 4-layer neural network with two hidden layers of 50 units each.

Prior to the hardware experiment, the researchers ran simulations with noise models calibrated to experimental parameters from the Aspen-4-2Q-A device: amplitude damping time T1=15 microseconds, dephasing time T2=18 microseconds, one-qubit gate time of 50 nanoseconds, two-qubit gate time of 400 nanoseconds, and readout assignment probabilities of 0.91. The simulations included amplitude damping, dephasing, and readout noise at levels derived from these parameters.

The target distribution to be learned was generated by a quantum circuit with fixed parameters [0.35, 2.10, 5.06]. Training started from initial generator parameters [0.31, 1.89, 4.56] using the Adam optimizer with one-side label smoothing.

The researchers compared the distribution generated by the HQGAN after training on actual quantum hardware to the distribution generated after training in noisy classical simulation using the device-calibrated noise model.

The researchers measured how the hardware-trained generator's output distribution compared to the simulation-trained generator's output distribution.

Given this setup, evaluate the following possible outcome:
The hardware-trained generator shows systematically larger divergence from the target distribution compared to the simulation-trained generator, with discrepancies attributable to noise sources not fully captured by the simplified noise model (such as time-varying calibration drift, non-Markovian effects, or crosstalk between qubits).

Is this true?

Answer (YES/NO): NO